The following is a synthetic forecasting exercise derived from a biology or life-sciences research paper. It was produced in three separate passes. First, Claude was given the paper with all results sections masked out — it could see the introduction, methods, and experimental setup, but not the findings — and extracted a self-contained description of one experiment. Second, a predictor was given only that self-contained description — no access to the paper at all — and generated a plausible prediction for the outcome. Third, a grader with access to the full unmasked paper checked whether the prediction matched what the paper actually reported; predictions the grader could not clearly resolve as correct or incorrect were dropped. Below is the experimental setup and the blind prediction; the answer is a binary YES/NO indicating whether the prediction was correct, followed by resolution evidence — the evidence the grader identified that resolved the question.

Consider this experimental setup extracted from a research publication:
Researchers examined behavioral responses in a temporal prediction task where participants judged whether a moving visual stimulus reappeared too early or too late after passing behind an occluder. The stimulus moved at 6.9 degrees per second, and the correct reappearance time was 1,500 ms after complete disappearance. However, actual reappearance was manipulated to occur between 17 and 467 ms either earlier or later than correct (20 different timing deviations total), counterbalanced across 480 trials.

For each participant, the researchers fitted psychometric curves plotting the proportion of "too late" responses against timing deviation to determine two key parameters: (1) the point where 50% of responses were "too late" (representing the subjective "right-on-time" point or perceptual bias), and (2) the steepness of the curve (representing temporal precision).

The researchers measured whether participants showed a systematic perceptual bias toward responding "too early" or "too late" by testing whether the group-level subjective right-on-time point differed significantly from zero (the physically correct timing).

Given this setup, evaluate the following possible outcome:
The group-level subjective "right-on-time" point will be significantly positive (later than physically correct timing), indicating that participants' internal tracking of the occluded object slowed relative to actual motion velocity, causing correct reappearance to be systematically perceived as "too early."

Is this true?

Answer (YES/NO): NO